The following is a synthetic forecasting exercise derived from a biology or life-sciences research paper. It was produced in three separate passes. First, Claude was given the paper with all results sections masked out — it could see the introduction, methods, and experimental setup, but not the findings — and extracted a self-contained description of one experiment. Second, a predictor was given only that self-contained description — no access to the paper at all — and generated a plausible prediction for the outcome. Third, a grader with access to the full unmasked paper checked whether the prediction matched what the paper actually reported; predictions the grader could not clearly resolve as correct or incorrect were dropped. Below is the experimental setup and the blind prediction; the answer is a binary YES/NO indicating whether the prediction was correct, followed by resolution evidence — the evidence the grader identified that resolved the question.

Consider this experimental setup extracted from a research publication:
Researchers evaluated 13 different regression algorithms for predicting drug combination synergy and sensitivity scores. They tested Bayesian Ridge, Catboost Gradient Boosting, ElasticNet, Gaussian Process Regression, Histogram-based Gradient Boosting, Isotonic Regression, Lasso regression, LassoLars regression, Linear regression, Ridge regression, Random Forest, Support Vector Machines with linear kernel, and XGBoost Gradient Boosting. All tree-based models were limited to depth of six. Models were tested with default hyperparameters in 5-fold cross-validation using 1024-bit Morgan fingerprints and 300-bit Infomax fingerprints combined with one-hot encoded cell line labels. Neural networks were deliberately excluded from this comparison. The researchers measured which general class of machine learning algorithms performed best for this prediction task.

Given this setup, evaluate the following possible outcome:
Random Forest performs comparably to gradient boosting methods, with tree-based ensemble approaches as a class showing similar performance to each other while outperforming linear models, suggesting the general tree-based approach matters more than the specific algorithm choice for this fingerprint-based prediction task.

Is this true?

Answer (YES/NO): YES